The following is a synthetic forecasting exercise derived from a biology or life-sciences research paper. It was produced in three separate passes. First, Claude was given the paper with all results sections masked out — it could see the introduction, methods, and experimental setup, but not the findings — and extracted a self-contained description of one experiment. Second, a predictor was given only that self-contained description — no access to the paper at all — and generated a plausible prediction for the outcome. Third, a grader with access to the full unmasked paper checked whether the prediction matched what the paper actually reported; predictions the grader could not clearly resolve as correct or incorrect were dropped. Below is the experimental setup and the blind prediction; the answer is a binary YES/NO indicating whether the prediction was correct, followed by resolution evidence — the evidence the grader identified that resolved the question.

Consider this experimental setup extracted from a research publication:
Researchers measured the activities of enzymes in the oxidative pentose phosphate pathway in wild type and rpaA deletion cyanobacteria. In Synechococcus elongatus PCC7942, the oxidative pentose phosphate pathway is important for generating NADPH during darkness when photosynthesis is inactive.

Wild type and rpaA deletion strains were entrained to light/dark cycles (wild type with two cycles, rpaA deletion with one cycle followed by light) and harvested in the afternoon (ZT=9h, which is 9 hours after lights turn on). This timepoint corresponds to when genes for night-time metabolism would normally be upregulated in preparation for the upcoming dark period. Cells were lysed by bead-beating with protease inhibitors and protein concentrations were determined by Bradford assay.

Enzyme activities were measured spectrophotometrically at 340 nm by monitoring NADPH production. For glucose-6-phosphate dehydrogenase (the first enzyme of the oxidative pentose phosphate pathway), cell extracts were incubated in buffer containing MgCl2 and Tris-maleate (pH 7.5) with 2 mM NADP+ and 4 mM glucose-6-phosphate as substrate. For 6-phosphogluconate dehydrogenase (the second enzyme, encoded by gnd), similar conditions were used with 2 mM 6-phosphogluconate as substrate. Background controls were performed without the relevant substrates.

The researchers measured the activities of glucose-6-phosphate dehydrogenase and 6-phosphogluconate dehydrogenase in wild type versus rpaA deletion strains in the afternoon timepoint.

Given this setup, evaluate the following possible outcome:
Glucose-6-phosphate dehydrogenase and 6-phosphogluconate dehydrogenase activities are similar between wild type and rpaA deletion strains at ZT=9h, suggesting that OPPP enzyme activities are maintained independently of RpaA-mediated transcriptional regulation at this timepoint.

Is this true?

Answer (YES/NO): NO